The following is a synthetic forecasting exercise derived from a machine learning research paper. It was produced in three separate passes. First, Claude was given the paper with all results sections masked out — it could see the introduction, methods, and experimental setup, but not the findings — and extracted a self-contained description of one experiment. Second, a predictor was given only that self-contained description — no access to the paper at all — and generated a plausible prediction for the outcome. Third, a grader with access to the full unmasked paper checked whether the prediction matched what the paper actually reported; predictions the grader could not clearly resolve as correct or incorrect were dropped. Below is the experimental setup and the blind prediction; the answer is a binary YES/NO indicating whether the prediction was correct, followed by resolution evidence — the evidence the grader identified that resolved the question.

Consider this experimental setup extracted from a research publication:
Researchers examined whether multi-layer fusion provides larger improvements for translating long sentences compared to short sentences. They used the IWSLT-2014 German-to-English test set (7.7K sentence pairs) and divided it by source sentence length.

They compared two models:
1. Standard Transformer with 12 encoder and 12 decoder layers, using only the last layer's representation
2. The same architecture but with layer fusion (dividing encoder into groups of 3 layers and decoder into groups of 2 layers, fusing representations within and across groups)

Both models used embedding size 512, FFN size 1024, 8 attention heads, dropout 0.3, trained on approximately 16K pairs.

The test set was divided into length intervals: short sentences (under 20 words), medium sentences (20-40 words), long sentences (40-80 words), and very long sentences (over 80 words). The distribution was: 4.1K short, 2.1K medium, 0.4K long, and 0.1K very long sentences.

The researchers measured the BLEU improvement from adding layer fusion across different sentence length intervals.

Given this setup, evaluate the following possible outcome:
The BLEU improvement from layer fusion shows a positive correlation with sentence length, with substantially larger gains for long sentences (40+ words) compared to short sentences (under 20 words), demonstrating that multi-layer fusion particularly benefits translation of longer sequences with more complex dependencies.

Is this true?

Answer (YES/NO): YES